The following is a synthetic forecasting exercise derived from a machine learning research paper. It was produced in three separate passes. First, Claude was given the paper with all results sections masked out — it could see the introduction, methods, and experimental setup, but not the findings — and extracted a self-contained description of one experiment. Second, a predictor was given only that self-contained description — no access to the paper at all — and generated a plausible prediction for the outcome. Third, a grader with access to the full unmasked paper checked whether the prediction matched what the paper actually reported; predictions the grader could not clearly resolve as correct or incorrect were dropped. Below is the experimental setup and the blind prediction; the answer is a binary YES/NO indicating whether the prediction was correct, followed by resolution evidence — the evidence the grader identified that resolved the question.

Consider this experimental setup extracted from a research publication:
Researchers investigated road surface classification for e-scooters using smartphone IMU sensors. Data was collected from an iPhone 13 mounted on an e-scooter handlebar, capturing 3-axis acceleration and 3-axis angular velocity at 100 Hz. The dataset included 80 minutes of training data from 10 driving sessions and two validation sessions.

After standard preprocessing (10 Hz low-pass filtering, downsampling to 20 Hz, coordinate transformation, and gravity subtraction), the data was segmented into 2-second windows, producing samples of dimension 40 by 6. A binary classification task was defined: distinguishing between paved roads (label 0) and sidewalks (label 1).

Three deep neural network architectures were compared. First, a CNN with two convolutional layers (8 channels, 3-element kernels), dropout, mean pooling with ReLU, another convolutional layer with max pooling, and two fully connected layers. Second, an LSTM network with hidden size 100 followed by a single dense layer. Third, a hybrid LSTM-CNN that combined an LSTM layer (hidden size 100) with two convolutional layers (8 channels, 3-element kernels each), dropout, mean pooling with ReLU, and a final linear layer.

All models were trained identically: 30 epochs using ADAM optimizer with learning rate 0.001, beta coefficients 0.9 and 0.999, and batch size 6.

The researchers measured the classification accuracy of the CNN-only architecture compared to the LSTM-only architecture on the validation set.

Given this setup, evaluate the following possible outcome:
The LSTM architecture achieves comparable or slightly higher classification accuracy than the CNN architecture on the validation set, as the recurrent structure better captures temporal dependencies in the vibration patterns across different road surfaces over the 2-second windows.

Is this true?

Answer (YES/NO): YES